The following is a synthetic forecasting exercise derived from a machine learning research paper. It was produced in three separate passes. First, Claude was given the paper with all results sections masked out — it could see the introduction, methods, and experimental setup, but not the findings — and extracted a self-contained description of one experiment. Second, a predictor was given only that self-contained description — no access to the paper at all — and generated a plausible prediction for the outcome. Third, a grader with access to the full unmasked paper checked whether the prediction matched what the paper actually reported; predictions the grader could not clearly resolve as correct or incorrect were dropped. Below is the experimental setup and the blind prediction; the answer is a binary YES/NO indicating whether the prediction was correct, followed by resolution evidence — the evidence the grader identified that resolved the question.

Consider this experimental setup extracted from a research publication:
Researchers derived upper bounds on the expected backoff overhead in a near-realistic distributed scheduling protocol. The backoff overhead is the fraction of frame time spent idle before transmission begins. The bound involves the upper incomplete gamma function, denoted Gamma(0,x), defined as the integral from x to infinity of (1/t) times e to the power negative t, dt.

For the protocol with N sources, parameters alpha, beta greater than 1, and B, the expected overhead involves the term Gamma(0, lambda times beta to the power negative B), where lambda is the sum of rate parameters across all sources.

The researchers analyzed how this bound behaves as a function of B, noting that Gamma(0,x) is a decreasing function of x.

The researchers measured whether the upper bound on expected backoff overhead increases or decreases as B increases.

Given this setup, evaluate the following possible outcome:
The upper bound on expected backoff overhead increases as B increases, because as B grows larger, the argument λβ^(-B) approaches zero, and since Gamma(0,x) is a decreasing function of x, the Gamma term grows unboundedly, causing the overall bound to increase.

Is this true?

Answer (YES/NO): YES